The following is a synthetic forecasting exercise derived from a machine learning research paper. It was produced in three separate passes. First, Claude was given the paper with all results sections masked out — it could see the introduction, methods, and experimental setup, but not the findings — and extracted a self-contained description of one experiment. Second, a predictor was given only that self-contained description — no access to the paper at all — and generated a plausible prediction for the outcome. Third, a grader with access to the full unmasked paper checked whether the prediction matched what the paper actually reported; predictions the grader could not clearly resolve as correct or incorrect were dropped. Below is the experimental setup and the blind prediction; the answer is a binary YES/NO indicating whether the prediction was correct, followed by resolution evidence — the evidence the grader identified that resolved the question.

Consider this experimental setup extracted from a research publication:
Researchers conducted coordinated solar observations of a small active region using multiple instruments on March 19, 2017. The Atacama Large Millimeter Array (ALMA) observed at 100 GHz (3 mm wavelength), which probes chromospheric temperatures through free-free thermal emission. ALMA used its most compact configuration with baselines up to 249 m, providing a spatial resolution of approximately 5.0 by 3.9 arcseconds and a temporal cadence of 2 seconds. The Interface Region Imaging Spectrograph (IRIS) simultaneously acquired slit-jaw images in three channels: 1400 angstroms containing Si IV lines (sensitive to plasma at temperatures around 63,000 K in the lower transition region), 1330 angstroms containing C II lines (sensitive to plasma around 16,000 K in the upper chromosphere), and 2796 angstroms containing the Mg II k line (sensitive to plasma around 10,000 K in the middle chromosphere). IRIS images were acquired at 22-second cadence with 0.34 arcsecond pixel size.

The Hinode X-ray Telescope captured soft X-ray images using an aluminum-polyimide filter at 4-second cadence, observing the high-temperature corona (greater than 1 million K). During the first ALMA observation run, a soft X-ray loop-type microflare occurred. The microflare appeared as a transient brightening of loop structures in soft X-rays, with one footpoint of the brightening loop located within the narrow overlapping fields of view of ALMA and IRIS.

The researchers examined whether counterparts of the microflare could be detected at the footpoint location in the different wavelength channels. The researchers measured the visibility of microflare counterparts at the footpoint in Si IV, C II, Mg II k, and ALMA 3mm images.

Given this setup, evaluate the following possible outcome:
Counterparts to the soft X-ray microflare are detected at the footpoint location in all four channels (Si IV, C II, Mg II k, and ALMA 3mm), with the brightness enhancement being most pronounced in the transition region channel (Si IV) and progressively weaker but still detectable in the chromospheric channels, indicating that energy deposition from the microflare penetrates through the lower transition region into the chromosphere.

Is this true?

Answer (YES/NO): NO